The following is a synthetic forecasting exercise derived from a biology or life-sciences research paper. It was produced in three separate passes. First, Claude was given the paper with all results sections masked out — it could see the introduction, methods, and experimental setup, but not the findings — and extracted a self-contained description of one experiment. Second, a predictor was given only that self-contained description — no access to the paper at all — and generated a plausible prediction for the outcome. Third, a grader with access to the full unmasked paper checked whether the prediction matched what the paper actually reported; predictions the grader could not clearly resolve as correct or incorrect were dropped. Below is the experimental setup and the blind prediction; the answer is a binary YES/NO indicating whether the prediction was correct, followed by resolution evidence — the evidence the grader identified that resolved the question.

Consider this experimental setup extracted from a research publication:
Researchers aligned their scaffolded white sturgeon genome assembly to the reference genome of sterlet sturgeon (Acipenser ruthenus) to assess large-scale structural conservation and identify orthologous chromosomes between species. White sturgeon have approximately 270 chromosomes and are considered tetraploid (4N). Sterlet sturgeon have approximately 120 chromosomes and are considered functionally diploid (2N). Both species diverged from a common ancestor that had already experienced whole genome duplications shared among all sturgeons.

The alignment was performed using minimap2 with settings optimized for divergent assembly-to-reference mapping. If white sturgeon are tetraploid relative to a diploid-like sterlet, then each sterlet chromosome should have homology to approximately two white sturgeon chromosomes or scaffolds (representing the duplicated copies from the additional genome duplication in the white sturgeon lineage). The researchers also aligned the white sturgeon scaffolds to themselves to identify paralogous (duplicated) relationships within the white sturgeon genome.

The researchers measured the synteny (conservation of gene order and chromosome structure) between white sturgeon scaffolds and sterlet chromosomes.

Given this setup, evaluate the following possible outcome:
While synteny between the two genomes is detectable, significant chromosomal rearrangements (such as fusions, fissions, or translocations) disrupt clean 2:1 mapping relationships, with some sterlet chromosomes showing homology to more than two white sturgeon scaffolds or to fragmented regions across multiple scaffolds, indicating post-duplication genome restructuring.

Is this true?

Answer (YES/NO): YES